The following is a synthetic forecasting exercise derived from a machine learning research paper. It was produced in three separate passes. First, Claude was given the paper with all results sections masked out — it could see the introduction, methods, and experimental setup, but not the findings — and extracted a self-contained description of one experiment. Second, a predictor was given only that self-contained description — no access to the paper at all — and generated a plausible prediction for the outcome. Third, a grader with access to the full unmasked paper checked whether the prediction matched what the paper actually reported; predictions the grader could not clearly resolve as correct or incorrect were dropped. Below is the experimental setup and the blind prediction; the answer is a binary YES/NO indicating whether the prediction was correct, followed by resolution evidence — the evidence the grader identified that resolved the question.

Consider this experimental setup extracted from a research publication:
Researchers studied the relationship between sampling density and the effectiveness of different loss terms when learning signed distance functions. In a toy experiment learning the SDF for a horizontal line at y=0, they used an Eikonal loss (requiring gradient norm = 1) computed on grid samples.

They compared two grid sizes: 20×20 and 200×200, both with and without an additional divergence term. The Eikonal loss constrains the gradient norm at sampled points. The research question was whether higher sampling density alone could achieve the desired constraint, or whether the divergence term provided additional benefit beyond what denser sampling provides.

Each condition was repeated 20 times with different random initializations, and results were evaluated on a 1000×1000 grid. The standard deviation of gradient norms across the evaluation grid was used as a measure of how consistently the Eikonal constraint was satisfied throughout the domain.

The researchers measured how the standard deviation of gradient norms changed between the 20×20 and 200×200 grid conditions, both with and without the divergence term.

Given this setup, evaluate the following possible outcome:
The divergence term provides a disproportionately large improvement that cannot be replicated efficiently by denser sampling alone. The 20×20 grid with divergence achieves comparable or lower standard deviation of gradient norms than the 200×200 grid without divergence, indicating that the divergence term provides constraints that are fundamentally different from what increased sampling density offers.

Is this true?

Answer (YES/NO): YES